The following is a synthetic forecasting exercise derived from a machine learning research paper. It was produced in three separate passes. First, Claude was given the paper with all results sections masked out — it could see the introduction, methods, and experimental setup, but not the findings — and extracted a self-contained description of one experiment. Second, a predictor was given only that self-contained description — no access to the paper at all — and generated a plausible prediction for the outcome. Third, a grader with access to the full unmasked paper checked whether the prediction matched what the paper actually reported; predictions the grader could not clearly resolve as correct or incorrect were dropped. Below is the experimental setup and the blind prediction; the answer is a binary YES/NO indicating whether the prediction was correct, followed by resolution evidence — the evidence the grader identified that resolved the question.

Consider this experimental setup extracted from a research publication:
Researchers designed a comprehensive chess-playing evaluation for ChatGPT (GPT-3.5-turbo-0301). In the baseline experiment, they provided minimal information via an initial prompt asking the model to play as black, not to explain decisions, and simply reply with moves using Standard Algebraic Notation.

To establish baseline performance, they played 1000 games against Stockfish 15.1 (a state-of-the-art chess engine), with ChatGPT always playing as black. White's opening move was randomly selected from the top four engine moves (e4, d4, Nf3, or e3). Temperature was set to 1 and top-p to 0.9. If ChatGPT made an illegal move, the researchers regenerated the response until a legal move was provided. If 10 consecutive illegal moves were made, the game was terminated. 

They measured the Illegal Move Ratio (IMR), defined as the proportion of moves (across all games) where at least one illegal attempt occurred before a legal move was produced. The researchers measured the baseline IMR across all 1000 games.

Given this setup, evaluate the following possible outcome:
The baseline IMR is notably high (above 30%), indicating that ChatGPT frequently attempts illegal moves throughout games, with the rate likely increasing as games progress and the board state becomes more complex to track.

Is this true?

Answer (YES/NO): NO